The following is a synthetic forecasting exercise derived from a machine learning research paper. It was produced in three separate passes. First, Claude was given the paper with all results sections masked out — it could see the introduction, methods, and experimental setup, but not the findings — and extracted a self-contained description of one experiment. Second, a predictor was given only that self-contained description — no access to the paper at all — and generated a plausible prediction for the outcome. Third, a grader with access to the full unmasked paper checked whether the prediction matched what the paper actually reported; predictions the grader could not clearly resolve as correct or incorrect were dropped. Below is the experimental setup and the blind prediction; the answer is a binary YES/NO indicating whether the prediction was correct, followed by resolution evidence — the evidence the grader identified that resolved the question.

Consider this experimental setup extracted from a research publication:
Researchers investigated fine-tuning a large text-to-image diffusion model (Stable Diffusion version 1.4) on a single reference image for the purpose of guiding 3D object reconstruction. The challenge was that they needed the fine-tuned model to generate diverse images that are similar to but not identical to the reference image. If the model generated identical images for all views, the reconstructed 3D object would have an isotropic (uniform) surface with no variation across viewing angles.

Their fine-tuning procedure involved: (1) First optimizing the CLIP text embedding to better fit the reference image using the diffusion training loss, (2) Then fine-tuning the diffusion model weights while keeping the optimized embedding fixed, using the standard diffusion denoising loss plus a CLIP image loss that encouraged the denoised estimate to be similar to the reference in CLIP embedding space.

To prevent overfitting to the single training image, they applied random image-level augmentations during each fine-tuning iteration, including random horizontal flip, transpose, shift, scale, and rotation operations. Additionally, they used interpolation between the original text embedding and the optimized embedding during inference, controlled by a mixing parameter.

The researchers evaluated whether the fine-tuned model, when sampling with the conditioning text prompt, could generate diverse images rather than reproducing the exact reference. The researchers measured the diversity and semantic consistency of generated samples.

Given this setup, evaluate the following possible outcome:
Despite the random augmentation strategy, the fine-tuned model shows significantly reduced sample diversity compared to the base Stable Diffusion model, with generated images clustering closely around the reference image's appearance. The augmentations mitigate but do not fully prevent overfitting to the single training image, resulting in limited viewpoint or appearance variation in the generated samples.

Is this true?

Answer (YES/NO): NO